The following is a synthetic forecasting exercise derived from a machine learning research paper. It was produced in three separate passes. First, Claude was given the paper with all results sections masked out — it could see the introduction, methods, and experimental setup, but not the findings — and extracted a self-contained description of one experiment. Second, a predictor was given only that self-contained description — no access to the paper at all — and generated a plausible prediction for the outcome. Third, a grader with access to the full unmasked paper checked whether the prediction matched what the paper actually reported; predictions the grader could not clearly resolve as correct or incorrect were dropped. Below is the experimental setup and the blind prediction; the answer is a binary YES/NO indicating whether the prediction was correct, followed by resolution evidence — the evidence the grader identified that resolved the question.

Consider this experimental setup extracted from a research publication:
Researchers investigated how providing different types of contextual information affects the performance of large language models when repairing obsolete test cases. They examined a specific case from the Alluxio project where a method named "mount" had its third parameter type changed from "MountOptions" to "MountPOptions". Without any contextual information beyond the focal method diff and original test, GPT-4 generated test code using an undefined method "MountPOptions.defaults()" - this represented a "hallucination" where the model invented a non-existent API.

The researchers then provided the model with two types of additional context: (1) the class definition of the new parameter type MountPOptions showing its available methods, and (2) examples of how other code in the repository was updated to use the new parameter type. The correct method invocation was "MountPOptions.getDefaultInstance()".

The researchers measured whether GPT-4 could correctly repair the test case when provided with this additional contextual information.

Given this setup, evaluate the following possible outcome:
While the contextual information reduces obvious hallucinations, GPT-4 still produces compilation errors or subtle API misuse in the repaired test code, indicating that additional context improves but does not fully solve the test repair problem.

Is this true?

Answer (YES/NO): NO